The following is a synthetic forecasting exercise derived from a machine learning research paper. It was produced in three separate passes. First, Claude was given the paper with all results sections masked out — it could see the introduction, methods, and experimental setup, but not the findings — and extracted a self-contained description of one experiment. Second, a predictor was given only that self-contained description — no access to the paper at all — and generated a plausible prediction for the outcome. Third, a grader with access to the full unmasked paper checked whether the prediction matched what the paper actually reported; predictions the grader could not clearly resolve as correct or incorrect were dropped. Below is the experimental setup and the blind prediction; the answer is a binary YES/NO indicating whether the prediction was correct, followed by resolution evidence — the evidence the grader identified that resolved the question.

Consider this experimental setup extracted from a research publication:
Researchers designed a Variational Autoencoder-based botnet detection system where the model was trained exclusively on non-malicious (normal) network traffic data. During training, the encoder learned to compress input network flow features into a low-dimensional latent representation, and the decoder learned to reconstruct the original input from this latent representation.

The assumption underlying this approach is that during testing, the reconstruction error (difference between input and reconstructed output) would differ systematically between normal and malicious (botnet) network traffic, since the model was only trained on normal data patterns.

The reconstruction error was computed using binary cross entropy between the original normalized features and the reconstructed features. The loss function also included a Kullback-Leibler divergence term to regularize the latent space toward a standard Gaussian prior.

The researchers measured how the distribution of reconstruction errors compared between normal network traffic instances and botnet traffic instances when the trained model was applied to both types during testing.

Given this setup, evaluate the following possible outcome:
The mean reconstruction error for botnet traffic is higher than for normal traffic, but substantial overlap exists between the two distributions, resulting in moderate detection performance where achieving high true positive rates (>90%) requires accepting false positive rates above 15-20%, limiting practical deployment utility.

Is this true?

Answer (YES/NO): NO